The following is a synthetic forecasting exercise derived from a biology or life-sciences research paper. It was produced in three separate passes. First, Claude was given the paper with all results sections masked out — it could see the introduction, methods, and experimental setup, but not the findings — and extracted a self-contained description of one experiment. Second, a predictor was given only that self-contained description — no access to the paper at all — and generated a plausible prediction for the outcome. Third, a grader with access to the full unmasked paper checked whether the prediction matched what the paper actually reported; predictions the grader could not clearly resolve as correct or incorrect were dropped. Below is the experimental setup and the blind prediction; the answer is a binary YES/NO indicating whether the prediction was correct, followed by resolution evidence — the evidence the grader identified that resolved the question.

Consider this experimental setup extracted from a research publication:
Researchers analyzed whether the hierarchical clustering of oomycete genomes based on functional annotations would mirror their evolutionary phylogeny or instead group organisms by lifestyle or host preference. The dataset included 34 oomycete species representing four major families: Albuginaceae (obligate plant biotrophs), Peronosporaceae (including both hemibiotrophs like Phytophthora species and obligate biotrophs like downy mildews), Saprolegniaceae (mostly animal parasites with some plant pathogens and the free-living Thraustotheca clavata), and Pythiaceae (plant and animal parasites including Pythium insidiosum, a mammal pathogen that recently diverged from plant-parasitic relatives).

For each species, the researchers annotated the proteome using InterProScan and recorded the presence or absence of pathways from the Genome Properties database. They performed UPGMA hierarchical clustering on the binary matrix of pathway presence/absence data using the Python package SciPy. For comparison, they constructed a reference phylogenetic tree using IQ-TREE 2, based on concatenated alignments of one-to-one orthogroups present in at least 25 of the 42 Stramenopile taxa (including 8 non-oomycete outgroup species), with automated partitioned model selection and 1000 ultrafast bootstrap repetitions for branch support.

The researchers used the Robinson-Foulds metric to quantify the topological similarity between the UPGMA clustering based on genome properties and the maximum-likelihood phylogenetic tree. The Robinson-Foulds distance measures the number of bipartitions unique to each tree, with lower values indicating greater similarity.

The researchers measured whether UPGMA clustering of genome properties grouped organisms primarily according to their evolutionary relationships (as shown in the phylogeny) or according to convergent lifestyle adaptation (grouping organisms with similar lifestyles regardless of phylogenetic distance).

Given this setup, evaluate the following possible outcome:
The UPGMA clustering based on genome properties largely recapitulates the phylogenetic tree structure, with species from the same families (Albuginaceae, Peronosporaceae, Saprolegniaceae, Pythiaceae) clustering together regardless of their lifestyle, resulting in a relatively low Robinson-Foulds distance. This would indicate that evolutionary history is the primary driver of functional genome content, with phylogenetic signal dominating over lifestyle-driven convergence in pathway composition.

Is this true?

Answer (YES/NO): NO